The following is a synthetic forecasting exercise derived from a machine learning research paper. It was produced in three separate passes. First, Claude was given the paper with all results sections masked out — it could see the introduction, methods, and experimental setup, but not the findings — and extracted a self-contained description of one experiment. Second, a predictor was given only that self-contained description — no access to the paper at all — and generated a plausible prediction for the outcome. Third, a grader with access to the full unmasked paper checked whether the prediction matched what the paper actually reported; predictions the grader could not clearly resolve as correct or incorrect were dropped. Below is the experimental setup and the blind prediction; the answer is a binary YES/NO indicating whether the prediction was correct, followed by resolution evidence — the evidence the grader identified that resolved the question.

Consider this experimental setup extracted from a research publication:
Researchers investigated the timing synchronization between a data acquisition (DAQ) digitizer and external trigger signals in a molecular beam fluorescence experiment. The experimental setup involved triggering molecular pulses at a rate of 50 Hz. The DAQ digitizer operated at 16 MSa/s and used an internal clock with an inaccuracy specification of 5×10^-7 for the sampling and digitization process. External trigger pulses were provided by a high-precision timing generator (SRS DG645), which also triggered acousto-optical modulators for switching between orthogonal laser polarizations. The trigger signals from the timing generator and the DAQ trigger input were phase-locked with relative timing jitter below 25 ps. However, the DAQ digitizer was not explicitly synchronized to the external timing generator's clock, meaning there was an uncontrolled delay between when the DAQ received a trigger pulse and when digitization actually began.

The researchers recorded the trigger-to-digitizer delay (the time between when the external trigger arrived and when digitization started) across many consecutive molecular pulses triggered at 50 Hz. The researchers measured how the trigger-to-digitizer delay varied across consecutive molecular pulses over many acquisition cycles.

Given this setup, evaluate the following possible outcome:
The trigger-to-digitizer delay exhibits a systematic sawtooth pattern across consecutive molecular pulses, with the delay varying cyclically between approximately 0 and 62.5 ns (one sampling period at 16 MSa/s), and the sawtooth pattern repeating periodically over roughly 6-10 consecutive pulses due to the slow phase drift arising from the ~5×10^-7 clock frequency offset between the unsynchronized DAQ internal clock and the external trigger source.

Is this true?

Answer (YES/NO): NO